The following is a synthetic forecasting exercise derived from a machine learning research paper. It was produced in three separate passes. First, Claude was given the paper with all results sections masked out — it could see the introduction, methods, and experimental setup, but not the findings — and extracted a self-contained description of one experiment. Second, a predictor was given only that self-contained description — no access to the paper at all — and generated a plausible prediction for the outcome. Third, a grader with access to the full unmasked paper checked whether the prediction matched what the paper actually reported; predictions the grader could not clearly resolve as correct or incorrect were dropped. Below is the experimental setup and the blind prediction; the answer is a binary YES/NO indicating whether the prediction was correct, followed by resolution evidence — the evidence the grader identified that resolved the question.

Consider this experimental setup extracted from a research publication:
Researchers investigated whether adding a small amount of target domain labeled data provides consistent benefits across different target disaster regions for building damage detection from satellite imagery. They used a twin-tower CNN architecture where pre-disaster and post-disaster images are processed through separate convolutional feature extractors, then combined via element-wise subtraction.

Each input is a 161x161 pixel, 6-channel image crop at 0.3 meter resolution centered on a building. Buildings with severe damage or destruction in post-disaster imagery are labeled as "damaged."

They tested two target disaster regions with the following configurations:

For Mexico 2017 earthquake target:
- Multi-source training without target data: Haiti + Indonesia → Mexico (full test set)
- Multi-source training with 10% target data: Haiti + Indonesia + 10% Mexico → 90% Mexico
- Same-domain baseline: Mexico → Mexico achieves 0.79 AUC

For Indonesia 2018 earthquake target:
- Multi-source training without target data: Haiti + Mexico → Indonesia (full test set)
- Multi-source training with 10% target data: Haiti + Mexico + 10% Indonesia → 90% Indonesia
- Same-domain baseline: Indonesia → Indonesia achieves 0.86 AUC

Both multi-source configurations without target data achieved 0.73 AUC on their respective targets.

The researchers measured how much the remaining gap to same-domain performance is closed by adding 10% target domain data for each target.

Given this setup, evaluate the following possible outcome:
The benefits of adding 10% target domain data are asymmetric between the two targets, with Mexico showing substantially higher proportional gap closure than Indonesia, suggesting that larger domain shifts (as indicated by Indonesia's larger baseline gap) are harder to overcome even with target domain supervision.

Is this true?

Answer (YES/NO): NO